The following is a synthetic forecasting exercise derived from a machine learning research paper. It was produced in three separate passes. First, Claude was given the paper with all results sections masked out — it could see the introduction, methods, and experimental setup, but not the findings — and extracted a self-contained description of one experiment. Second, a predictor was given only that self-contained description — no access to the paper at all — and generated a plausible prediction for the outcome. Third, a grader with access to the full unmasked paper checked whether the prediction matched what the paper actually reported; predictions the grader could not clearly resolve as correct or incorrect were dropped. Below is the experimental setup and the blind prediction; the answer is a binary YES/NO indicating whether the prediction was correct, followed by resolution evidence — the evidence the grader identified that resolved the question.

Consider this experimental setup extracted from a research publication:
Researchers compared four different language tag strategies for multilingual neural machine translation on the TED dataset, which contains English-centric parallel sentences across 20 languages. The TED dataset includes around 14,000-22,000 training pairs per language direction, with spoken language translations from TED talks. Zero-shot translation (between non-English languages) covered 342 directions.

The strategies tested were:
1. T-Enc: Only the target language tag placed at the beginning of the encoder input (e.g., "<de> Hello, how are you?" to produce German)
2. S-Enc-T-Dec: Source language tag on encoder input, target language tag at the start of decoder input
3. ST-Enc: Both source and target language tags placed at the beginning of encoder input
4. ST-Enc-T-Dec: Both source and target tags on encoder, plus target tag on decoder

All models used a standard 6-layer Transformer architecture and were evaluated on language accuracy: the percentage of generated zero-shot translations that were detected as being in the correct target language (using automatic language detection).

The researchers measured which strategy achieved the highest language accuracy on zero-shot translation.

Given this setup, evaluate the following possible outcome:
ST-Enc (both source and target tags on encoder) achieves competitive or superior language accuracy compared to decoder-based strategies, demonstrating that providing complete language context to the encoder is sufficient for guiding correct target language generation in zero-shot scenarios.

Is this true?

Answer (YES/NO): NO